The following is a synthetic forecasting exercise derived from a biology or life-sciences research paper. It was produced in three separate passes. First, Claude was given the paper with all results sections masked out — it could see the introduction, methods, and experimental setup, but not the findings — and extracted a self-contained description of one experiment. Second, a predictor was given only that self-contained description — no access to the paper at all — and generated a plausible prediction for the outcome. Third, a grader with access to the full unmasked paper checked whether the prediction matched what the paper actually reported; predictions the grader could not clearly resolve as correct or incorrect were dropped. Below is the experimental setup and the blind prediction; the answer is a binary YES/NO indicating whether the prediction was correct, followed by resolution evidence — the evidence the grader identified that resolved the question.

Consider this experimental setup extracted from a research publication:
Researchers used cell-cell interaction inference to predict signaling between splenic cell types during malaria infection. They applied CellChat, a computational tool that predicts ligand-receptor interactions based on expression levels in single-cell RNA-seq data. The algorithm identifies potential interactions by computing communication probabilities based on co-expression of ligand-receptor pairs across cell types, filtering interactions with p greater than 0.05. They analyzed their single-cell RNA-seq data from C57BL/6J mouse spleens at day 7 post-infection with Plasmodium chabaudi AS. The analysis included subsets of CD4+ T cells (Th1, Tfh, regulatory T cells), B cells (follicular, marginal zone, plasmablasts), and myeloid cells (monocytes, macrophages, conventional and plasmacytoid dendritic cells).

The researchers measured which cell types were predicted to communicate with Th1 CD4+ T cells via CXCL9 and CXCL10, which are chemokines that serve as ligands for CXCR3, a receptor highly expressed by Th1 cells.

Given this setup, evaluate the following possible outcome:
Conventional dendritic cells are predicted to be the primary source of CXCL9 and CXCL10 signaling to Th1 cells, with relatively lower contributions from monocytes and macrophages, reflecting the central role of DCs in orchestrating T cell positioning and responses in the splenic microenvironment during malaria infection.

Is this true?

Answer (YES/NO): NO